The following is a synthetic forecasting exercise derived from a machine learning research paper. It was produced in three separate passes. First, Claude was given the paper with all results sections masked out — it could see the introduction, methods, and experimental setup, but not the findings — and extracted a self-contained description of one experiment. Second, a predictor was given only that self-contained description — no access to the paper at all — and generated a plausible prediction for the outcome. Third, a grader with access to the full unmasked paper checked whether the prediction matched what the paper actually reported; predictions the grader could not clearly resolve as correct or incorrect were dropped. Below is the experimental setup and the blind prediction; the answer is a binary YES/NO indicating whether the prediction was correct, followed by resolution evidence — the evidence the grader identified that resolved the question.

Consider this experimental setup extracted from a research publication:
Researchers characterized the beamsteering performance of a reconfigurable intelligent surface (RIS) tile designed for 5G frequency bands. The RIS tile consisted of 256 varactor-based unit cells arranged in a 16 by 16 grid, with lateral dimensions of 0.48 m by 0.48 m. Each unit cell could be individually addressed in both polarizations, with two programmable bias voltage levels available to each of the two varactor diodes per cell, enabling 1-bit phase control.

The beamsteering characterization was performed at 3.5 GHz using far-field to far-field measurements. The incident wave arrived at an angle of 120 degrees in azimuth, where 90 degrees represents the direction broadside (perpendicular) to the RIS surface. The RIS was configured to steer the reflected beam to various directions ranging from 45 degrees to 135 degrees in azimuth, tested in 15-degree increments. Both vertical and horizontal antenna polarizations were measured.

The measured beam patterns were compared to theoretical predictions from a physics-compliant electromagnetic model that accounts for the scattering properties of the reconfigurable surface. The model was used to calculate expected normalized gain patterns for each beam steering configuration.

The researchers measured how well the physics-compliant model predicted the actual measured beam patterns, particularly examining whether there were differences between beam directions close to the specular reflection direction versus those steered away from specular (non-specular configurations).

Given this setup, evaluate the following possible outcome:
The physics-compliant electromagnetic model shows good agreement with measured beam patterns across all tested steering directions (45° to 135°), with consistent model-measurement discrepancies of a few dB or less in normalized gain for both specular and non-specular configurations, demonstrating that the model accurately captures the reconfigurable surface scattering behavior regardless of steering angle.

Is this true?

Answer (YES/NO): NO